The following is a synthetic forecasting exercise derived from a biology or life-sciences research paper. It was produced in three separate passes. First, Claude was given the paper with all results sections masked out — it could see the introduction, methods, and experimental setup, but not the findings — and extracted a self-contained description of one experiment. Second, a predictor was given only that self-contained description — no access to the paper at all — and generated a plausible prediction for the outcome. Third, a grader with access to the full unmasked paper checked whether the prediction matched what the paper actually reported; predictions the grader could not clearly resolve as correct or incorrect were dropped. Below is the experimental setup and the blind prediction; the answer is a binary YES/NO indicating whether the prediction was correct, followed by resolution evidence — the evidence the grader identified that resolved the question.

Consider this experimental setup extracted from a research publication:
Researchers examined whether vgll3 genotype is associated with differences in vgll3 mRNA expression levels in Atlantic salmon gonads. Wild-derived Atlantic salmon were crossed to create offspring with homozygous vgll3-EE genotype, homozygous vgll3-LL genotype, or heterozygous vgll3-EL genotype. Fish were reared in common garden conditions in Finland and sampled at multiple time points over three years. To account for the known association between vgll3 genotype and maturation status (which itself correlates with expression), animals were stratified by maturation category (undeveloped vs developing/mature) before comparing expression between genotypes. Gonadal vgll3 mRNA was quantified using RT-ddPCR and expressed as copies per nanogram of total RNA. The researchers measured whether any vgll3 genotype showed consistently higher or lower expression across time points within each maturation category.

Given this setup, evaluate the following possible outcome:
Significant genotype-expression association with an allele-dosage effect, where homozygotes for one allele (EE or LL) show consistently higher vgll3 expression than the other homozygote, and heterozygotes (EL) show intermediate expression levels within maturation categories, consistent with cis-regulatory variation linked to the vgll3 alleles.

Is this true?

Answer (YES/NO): NO